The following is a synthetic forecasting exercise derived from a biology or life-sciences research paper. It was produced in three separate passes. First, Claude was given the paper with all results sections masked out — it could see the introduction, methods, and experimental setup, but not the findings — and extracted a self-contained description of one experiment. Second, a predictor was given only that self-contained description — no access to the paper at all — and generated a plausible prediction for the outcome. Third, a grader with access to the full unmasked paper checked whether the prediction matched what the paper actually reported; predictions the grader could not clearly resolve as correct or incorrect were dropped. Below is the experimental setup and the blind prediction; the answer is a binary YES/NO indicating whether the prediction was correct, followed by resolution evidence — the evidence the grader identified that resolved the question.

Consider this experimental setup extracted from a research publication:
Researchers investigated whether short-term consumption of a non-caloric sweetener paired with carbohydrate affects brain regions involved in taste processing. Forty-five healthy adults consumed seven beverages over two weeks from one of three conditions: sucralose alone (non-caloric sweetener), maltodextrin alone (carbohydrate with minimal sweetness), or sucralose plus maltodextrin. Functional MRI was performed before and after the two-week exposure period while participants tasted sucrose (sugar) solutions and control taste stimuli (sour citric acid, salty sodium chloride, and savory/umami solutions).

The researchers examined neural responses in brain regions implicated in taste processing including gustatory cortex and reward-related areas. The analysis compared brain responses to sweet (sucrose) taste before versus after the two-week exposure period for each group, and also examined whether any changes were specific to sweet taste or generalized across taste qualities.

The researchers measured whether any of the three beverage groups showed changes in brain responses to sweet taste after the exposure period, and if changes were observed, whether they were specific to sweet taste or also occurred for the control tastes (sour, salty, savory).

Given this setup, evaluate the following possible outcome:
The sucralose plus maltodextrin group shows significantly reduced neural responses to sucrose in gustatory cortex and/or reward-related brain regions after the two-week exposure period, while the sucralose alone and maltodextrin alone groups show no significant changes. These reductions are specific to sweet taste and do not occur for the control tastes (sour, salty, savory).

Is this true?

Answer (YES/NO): NO